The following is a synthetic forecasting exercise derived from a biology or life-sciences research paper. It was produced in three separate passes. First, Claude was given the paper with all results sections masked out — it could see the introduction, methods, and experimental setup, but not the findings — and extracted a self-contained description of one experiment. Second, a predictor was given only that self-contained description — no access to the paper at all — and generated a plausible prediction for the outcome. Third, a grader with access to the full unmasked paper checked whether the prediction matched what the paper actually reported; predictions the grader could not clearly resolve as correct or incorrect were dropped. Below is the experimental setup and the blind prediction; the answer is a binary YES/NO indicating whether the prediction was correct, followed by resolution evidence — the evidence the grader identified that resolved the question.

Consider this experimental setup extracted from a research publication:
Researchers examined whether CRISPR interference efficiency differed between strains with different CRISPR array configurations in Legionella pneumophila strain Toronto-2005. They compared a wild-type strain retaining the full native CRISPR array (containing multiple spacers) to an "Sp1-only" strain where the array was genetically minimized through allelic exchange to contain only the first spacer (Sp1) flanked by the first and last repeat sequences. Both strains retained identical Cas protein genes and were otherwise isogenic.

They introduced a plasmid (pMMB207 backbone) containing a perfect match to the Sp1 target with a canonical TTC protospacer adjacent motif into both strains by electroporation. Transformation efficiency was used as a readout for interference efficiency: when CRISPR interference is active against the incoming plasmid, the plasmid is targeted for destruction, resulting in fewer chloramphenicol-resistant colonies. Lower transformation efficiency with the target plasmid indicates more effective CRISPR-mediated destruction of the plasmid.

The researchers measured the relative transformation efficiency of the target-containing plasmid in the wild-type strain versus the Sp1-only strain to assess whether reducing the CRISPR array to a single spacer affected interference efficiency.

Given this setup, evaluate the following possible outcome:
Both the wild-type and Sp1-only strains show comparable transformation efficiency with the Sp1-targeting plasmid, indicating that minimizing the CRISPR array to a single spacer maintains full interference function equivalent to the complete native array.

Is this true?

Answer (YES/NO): NO